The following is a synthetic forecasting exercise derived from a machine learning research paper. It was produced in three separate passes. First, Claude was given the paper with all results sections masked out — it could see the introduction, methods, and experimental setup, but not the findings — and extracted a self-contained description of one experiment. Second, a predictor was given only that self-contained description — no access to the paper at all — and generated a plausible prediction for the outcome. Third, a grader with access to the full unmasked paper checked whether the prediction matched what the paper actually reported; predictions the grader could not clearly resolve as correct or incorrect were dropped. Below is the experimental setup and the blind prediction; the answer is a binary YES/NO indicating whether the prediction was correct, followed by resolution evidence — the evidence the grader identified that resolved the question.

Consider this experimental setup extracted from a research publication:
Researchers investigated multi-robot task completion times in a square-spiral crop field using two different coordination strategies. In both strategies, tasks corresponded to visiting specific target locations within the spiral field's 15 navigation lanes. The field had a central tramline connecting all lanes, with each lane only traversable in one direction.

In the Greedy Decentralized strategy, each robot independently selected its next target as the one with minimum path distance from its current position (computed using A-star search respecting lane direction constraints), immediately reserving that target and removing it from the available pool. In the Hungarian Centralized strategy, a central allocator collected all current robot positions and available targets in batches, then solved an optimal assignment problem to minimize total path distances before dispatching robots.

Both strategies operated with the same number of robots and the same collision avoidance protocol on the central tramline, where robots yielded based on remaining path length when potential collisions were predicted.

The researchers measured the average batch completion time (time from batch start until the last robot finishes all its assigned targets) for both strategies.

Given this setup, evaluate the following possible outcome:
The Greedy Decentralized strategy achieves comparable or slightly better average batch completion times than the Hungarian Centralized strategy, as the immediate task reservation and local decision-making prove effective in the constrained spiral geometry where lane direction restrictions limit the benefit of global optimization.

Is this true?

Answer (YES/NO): NO